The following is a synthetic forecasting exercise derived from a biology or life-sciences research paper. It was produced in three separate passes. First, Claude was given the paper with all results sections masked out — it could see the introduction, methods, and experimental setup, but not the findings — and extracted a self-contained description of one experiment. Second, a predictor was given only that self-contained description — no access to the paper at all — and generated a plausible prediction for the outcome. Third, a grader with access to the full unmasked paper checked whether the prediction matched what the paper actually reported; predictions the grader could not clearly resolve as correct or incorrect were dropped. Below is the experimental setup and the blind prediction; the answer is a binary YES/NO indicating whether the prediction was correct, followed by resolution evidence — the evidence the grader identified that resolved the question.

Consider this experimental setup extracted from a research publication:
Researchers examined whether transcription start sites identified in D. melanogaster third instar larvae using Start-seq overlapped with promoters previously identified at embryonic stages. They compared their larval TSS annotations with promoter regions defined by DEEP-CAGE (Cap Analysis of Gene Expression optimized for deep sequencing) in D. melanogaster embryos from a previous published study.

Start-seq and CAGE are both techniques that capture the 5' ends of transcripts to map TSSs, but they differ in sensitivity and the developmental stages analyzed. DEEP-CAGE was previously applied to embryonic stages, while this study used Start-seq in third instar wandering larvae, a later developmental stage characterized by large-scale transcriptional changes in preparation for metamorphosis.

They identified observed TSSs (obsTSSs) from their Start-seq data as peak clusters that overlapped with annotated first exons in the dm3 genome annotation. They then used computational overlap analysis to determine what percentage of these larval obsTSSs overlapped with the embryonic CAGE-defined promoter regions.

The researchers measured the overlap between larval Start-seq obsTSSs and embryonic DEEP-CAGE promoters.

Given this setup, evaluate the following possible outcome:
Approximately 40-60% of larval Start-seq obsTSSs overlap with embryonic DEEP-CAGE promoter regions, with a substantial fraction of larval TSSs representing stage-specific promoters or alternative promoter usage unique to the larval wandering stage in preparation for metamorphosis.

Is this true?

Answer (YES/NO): YES